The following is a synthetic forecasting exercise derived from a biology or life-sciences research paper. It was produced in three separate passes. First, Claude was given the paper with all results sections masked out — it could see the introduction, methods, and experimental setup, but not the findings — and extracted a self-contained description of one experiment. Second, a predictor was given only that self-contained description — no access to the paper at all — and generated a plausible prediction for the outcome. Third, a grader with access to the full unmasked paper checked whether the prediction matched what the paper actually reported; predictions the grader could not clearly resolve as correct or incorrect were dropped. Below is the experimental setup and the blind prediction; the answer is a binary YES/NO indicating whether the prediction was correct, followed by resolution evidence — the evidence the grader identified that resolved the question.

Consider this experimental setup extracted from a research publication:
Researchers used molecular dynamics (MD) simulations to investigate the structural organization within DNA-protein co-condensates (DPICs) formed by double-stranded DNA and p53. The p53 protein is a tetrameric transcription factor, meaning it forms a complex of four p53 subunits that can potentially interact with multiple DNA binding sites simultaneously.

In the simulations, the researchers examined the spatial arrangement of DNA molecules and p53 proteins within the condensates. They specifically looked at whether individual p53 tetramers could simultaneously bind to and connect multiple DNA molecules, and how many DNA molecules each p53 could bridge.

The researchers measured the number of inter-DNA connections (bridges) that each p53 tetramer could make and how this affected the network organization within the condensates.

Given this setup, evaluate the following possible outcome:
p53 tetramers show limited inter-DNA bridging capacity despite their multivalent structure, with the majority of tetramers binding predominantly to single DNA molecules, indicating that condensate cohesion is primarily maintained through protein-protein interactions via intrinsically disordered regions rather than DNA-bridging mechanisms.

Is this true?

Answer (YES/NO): NO